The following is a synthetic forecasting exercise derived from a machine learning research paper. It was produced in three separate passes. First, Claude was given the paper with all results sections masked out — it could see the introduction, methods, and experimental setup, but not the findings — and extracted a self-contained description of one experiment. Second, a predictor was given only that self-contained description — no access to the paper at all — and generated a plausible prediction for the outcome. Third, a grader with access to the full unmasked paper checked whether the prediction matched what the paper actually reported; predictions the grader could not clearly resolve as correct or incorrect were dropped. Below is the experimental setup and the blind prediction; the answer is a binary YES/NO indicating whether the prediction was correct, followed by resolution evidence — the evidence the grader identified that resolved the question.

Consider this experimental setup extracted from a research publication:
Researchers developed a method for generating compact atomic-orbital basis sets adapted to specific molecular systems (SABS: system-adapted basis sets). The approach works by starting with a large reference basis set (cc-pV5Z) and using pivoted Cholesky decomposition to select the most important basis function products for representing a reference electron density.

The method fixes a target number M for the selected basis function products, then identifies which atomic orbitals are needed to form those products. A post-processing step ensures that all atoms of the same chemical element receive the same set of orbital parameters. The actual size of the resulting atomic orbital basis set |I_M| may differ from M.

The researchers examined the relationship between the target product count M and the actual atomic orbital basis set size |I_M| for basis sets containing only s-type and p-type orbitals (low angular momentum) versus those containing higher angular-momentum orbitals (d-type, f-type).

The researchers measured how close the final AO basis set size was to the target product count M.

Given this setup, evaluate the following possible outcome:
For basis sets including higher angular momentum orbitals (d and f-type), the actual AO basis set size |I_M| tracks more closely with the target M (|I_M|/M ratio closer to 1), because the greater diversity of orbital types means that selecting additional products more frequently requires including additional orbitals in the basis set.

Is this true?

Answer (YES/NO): NO